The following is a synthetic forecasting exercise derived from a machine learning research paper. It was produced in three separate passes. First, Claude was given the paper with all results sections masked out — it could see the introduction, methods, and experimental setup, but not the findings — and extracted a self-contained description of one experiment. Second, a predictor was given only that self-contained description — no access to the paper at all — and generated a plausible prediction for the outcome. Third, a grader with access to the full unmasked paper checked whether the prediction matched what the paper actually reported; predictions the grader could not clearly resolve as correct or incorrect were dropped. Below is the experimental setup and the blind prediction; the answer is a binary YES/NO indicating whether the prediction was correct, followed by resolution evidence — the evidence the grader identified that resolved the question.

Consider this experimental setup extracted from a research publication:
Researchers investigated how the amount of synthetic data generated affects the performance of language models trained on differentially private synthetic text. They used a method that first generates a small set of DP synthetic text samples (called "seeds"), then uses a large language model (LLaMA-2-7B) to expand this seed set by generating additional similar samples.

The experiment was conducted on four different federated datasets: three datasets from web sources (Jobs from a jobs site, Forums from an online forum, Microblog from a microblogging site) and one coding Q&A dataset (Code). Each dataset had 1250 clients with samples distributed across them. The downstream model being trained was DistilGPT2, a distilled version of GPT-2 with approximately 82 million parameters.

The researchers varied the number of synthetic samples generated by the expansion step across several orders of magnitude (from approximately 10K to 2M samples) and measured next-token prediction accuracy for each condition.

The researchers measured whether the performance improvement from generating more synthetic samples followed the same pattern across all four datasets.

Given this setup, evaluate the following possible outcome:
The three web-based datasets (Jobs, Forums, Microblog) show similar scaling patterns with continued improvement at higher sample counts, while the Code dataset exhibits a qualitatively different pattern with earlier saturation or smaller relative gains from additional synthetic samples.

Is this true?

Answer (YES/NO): YES